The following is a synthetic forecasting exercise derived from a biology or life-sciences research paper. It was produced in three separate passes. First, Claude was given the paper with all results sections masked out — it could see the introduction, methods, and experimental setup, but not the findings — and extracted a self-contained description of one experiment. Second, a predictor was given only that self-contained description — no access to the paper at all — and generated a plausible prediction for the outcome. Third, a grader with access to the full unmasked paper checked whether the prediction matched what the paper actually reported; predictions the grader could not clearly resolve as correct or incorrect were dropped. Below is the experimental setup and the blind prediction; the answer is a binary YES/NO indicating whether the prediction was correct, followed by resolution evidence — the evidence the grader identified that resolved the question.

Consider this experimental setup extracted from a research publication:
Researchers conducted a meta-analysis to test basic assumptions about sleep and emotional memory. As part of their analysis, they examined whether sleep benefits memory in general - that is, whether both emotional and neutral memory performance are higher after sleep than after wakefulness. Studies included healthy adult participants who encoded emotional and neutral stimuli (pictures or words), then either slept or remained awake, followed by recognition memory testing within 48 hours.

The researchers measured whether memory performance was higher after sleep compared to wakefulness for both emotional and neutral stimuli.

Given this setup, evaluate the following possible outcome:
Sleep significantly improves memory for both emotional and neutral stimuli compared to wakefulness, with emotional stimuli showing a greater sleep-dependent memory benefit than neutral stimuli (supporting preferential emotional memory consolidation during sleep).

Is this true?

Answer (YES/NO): NO